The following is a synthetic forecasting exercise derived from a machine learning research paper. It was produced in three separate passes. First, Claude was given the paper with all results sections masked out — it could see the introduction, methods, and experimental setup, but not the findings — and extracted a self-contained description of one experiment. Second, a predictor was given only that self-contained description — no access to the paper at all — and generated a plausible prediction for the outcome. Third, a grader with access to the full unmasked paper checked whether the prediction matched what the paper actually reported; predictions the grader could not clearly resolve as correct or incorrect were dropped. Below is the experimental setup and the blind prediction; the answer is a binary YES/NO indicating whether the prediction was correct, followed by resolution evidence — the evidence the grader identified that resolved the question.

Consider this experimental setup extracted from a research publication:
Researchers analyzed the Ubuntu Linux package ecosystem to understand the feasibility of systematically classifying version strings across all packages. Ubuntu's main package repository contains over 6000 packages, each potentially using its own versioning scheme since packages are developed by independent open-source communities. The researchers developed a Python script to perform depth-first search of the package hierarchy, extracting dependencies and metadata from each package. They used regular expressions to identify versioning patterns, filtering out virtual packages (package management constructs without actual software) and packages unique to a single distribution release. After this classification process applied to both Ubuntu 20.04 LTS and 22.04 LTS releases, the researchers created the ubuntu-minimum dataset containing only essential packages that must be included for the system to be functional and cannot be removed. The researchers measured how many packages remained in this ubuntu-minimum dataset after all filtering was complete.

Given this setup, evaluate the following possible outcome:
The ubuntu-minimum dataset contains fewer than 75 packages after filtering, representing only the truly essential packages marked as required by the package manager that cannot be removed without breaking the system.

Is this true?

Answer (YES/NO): NO